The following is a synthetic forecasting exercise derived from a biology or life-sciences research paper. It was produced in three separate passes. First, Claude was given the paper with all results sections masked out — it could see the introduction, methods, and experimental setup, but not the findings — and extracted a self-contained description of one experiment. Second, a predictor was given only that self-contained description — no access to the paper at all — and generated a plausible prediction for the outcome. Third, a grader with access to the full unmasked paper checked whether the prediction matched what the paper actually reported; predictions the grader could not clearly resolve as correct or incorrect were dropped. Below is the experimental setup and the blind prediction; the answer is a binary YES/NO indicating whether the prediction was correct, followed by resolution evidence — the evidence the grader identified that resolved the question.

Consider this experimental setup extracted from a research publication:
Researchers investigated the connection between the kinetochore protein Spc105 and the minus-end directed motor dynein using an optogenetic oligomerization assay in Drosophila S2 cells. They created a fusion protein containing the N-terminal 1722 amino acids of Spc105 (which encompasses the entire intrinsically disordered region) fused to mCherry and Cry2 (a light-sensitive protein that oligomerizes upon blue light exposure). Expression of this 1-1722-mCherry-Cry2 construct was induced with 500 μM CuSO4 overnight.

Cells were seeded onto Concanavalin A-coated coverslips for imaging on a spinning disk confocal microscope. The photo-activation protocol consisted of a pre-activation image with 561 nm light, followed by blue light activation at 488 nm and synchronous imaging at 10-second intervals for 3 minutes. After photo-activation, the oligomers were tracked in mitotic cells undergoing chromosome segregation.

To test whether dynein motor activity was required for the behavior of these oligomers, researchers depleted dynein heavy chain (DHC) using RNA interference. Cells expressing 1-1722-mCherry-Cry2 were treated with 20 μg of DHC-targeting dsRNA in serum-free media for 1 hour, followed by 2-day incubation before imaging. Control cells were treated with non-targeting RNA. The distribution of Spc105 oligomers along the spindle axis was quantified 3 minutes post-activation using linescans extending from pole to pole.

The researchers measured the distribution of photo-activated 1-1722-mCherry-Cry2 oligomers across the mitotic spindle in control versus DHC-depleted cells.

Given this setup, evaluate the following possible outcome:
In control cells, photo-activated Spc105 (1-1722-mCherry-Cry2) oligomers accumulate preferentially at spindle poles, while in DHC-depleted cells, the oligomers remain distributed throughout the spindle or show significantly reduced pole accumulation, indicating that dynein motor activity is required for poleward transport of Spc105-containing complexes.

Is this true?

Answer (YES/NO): YES